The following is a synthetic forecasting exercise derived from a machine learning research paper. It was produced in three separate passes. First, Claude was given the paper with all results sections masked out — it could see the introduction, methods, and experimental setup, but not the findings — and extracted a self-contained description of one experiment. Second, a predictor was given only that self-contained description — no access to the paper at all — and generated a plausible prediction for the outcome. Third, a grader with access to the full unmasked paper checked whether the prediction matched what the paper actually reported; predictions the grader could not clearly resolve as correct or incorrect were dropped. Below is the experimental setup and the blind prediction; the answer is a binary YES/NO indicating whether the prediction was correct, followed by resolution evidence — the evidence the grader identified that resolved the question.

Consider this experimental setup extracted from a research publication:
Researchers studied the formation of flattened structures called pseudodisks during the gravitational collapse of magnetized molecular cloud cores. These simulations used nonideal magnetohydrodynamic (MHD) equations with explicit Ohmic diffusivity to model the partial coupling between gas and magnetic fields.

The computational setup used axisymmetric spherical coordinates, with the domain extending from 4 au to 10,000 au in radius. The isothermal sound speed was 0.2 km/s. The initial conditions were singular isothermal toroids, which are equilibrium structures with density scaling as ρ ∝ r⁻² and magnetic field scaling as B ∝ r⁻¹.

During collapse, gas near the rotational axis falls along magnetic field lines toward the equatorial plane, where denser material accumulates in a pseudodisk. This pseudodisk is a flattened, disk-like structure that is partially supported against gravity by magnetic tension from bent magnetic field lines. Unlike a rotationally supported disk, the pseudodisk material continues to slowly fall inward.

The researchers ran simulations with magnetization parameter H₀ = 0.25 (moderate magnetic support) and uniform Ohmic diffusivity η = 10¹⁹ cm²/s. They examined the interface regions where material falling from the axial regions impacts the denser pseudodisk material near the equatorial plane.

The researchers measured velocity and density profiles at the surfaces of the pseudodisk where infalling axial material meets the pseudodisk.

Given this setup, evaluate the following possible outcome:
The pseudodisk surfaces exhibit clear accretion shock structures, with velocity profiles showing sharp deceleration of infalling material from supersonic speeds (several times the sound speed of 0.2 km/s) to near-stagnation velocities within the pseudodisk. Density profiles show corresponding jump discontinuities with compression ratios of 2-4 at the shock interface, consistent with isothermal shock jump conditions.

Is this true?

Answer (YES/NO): NO